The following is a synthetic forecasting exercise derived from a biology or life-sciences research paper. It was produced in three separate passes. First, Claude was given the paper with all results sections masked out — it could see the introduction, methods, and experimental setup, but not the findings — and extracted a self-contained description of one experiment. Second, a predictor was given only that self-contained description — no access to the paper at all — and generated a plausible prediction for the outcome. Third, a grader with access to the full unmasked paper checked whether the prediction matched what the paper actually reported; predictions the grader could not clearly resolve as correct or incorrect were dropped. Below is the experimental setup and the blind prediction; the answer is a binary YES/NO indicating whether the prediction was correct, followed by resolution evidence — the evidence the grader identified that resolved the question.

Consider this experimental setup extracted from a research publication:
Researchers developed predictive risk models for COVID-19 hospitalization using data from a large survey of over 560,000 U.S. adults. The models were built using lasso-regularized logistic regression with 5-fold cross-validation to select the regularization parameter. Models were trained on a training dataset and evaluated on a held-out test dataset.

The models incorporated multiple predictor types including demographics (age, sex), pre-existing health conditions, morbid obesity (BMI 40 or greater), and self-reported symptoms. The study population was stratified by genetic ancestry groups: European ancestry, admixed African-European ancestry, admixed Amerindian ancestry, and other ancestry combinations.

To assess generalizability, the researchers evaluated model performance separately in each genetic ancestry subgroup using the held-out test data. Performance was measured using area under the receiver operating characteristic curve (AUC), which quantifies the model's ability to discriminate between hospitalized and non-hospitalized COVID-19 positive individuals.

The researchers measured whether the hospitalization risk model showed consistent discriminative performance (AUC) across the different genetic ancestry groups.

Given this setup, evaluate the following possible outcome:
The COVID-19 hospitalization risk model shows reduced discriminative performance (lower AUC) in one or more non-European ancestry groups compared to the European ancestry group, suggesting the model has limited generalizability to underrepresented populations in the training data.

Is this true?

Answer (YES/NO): NO